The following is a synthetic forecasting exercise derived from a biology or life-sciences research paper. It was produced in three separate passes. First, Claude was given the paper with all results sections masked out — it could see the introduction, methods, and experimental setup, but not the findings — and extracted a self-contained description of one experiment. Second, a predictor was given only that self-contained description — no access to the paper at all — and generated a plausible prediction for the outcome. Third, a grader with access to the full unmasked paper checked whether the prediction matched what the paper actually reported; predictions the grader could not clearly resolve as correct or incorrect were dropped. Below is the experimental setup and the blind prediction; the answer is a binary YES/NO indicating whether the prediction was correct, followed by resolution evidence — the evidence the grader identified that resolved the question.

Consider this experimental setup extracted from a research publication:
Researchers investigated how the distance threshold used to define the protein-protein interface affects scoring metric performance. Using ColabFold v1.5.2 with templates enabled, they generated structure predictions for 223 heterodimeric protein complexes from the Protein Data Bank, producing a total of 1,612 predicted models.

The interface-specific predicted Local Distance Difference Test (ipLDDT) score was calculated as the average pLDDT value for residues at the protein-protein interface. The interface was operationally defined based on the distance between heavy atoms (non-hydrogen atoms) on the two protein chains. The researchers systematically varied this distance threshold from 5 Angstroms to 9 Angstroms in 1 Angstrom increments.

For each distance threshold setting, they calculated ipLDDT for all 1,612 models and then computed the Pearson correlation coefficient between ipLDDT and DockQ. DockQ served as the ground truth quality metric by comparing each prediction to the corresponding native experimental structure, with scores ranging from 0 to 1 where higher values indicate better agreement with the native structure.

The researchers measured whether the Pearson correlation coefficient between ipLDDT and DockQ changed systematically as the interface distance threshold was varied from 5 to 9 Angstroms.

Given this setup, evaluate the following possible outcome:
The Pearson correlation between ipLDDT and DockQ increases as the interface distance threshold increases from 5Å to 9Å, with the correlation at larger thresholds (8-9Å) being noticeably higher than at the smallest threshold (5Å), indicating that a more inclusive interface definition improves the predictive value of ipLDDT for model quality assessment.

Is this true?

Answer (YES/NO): NO